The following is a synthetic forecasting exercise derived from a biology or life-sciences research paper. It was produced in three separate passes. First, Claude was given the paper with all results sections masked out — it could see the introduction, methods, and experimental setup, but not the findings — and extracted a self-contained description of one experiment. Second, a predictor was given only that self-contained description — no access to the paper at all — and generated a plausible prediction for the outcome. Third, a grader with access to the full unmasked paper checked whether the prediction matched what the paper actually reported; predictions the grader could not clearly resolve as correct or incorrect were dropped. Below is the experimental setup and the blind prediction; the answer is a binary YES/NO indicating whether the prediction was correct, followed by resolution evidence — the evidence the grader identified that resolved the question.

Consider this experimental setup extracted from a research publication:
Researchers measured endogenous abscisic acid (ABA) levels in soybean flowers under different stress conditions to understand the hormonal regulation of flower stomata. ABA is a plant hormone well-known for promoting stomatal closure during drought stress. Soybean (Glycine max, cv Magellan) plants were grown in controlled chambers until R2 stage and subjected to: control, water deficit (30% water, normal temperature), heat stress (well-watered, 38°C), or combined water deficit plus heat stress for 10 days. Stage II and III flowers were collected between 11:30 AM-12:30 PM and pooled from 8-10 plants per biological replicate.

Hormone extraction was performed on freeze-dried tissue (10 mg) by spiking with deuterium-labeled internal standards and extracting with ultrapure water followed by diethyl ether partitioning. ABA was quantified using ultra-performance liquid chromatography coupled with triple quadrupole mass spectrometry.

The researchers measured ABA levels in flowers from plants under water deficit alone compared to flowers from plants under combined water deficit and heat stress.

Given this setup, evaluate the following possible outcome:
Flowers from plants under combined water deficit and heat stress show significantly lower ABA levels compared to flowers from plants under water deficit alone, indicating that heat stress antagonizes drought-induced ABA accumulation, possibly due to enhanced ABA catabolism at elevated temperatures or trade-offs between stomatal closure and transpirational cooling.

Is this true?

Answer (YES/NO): NO